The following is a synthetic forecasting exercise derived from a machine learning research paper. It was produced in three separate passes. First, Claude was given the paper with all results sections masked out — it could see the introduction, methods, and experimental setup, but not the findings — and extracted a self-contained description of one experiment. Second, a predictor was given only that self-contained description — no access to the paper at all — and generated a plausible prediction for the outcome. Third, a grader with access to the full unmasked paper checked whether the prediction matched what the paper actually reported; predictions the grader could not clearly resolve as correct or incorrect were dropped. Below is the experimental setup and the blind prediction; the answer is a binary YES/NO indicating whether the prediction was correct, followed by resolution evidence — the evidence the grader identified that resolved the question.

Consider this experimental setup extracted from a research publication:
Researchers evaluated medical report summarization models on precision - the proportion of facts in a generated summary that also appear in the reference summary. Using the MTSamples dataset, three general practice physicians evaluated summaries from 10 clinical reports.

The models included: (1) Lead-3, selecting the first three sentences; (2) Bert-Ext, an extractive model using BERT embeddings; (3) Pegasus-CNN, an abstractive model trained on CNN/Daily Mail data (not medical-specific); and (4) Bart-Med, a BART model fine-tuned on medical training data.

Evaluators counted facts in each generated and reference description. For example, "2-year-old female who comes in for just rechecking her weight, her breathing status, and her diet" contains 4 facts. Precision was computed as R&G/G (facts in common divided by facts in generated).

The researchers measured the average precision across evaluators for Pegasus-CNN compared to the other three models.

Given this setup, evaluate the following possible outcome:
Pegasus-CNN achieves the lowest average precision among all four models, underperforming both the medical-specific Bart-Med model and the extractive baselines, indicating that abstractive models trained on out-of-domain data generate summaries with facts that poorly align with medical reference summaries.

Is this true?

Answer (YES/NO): YES